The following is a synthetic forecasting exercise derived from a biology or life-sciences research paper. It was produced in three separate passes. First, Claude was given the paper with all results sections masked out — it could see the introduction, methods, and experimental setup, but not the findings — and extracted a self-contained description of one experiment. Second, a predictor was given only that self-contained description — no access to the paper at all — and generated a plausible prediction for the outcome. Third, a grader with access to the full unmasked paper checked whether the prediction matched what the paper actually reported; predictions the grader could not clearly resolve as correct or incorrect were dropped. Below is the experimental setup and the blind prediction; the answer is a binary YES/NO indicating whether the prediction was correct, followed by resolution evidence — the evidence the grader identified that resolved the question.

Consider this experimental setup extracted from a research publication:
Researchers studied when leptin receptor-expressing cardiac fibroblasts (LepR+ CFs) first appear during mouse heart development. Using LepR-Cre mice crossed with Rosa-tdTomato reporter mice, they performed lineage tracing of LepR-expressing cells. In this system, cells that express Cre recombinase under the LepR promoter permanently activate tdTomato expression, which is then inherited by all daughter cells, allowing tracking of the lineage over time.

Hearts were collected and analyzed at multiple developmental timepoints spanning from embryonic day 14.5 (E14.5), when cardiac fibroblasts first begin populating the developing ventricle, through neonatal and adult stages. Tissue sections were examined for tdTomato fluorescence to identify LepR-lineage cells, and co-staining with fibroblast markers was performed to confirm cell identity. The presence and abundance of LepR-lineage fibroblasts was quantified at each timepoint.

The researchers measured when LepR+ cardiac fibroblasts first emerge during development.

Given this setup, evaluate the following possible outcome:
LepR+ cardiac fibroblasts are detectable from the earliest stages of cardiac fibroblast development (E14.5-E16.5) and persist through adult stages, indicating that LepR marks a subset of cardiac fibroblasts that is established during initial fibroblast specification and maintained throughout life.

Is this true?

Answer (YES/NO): NO